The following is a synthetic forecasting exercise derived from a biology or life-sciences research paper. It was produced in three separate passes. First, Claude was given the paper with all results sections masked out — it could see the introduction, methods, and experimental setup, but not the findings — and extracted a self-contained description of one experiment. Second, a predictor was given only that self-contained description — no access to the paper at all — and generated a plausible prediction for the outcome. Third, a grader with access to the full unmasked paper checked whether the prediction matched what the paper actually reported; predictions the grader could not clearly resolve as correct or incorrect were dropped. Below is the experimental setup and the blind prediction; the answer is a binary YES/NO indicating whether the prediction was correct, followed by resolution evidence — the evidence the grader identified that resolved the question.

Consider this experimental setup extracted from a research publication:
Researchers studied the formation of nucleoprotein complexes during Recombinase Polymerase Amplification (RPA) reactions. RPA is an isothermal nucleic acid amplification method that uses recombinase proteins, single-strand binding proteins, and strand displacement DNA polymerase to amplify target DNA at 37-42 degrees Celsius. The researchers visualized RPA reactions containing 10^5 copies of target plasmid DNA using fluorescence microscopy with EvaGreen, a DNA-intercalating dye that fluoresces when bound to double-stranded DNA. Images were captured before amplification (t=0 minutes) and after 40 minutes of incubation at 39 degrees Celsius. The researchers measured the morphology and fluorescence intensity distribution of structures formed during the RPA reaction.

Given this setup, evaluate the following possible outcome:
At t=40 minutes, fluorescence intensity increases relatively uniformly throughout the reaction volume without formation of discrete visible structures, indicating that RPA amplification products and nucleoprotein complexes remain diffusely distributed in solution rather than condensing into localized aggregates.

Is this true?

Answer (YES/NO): NO